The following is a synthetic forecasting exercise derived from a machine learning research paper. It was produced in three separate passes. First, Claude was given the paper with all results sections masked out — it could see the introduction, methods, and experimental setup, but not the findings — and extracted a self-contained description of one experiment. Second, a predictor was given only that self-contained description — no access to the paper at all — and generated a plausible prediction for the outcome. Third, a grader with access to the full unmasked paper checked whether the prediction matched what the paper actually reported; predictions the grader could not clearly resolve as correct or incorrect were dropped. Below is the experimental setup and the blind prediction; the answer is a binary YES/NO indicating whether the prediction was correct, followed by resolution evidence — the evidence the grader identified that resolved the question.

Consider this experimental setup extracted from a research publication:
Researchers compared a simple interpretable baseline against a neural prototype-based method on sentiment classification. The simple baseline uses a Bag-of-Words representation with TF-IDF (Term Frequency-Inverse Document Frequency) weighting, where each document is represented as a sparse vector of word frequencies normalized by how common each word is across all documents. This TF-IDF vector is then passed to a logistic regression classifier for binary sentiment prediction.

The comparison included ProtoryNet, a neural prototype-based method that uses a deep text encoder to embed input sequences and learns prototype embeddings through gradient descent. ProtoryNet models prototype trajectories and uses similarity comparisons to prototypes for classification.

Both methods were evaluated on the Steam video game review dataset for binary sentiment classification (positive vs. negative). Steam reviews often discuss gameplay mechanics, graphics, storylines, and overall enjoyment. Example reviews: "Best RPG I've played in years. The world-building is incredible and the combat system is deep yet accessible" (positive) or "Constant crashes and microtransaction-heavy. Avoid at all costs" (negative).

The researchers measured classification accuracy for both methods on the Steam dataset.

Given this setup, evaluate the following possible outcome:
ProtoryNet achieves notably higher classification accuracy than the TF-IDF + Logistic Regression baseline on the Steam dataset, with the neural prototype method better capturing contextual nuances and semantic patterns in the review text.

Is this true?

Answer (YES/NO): YES